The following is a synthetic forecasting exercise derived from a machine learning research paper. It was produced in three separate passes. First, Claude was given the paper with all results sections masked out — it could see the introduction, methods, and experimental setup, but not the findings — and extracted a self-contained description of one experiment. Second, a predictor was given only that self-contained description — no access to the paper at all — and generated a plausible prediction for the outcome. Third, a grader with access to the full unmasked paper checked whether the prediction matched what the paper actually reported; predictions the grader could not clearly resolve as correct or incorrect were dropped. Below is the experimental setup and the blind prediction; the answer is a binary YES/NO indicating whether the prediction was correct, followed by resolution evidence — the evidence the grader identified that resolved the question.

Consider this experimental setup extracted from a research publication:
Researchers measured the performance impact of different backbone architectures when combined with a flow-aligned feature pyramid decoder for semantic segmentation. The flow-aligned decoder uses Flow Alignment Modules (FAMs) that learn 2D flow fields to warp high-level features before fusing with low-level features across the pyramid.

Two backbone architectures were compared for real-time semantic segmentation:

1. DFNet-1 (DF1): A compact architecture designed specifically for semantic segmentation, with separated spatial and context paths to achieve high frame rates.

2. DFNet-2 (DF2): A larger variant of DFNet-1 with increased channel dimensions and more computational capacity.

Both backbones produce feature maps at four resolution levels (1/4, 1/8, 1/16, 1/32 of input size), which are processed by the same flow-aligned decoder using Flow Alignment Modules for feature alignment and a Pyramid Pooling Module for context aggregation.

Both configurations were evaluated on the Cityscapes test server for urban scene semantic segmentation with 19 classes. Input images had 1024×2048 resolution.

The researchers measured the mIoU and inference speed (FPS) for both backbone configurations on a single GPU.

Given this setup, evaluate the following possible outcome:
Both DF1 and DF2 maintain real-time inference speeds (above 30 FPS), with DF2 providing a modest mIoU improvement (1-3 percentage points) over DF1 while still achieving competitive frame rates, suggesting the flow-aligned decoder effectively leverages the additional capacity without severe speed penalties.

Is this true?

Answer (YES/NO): NO